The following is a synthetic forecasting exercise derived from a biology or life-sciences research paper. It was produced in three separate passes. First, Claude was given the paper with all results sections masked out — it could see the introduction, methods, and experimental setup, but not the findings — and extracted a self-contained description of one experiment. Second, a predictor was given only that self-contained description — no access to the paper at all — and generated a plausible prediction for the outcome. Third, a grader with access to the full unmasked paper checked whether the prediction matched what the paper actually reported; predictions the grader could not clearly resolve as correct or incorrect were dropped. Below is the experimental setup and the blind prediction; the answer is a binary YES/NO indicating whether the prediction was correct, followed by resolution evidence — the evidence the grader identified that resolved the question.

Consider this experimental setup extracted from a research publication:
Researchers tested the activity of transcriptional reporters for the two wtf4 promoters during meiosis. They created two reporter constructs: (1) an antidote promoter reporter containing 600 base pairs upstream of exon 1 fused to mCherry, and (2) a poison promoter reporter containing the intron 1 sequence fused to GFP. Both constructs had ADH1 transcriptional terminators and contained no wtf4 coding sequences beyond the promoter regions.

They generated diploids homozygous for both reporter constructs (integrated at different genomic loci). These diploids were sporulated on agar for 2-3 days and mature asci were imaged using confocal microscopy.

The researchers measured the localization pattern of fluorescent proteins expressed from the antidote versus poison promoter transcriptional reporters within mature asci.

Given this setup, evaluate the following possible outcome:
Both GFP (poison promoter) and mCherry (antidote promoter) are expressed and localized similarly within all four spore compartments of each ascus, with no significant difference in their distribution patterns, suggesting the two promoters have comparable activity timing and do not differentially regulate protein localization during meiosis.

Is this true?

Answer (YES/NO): NO